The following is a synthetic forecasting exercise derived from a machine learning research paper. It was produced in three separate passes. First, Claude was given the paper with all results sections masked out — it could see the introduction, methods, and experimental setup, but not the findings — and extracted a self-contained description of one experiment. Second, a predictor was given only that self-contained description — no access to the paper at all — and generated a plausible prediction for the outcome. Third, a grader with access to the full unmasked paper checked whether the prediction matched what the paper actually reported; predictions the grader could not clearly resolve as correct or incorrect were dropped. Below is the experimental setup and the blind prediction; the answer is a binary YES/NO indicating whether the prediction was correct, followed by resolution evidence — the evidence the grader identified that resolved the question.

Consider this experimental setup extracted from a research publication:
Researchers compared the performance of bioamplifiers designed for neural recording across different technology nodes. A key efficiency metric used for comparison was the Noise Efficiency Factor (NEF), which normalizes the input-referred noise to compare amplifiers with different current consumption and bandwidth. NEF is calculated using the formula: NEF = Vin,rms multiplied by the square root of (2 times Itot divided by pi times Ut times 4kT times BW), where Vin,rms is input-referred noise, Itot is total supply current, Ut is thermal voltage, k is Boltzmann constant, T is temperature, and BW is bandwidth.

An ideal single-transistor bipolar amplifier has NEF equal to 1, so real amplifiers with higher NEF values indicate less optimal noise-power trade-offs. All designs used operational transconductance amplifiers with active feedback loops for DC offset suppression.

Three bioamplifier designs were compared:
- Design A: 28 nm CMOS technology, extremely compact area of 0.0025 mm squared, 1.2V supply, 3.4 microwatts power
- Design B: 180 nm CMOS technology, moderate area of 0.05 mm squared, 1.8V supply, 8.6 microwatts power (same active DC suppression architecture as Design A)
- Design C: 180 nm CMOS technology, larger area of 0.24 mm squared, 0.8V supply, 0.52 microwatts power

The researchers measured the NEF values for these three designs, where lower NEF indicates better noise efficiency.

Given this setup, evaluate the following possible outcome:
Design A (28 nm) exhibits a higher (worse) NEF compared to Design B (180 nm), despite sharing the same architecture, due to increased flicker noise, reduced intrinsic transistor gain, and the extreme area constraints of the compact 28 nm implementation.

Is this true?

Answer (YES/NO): YES